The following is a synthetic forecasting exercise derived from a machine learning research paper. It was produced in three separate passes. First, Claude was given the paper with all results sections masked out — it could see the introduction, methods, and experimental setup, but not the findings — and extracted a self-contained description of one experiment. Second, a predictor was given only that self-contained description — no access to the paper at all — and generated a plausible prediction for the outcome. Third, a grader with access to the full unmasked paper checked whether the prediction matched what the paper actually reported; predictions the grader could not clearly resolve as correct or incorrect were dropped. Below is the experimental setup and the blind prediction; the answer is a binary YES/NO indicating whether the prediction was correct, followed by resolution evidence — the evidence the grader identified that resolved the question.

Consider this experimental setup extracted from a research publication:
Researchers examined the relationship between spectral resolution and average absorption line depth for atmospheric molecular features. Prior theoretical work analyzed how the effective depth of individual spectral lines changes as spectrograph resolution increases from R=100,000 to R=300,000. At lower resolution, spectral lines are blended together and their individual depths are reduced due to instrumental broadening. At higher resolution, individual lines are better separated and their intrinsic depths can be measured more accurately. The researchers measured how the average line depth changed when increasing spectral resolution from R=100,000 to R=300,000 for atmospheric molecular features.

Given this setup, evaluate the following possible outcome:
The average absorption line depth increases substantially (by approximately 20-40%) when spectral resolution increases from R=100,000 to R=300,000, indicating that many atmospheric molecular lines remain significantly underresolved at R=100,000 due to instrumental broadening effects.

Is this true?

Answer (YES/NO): NO